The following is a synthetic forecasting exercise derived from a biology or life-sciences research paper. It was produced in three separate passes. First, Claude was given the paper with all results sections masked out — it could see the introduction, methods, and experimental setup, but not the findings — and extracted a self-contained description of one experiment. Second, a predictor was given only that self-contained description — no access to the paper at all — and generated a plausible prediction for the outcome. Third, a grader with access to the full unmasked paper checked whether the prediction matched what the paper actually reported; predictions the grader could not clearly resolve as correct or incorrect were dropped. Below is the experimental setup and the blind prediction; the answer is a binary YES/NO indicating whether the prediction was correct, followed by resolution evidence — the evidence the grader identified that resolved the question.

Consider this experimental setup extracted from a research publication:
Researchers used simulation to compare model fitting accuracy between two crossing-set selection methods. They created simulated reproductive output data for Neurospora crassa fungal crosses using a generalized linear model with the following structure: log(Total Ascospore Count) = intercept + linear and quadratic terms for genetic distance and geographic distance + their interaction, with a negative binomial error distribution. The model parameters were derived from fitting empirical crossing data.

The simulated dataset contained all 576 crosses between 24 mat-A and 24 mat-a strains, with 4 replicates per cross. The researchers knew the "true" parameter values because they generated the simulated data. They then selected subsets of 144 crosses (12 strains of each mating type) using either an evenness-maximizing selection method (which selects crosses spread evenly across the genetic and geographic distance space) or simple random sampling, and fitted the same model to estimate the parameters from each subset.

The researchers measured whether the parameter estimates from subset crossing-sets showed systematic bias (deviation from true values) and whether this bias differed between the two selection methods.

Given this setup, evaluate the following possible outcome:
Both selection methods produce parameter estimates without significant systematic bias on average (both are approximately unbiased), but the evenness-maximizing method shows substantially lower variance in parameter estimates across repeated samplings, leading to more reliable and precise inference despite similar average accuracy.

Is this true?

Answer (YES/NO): NO